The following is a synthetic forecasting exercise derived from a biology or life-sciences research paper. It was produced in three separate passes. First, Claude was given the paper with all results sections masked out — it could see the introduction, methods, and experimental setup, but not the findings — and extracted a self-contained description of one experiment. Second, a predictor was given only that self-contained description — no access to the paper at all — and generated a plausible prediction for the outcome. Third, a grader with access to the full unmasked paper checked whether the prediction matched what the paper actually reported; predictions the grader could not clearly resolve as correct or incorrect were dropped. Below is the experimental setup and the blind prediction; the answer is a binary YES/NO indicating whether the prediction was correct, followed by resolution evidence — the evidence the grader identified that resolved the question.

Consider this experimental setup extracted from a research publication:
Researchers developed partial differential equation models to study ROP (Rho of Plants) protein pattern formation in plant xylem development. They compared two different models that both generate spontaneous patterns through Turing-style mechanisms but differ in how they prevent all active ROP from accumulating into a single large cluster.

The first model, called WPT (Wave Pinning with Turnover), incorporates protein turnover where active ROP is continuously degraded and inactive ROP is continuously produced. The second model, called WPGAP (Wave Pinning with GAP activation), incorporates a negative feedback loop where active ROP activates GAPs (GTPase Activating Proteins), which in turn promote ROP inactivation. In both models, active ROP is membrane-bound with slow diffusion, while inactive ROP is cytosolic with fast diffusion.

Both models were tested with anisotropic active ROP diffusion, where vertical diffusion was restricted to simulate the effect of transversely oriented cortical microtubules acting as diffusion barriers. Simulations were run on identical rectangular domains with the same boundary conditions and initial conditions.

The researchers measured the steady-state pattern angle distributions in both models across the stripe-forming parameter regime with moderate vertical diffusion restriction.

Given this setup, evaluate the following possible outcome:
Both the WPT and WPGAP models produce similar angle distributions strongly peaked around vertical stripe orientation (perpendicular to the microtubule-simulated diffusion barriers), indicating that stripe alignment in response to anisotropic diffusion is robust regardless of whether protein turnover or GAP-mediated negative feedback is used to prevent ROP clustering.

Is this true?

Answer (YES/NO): NO